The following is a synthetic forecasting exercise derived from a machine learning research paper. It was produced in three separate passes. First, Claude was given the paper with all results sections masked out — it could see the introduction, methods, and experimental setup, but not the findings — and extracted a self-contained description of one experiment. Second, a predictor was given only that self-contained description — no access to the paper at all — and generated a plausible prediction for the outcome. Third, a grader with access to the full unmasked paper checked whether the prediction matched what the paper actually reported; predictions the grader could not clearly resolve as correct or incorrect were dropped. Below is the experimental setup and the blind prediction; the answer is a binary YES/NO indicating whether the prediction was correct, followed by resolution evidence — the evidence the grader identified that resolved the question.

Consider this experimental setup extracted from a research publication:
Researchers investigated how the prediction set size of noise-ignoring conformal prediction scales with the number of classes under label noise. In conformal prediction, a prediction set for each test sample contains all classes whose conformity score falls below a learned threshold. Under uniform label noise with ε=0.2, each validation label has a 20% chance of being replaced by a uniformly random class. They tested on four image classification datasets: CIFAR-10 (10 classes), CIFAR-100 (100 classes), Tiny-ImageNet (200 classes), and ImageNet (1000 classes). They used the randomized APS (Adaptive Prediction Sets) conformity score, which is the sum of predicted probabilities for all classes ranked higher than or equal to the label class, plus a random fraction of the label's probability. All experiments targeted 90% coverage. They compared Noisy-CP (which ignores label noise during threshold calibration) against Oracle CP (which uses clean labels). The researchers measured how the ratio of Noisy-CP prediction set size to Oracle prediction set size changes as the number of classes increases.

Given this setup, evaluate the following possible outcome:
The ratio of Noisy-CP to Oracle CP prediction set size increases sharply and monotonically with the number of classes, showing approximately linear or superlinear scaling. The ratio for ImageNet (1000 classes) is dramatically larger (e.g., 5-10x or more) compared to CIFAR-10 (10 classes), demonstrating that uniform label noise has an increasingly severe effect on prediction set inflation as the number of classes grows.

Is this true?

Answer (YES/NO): NO